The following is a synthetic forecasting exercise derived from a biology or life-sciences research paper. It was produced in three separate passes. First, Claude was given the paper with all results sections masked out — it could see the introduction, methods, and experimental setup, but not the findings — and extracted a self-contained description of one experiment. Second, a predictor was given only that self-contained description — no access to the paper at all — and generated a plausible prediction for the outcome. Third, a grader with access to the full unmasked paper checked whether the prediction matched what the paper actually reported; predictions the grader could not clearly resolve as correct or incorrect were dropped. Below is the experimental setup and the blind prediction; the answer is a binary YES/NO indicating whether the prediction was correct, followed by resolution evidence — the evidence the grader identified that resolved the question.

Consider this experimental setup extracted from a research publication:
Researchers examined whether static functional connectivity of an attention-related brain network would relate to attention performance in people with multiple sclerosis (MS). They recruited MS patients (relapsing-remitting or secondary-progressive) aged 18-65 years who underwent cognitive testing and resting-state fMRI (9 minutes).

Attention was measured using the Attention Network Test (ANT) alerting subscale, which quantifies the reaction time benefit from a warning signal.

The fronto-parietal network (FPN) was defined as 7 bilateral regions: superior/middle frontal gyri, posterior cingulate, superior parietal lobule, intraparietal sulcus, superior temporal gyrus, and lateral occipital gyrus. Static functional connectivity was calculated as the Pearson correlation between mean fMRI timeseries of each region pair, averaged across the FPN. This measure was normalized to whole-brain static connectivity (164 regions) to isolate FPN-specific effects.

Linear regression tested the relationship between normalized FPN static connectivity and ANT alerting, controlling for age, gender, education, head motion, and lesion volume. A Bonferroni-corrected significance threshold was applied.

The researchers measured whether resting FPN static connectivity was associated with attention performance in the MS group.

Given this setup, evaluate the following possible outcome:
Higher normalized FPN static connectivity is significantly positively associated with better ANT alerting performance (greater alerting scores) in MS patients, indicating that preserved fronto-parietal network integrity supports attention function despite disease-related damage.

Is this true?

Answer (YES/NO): NO